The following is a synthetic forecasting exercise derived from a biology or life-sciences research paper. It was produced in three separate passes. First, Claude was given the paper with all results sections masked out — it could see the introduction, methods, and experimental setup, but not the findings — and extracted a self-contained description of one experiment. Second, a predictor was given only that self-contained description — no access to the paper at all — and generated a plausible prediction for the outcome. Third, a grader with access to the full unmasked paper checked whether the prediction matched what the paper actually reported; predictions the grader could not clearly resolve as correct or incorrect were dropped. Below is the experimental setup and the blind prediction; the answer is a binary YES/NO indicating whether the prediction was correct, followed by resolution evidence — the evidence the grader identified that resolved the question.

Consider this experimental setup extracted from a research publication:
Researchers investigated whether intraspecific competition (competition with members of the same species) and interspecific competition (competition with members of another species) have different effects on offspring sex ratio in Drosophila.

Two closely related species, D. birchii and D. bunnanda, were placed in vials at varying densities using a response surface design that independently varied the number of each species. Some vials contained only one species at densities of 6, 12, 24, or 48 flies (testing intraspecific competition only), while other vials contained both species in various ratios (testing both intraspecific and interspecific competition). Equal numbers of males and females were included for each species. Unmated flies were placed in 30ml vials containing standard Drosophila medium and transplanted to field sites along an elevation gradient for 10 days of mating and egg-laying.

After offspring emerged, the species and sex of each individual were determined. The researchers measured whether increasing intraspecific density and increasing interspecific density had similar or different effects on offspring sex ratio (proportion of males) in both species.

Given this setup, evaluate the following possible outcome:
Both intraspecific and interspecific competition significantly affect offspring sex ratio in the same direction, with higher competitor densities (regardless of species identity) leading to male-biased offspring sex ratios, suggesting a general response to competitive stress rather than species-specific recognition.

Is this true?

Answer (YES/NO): NO